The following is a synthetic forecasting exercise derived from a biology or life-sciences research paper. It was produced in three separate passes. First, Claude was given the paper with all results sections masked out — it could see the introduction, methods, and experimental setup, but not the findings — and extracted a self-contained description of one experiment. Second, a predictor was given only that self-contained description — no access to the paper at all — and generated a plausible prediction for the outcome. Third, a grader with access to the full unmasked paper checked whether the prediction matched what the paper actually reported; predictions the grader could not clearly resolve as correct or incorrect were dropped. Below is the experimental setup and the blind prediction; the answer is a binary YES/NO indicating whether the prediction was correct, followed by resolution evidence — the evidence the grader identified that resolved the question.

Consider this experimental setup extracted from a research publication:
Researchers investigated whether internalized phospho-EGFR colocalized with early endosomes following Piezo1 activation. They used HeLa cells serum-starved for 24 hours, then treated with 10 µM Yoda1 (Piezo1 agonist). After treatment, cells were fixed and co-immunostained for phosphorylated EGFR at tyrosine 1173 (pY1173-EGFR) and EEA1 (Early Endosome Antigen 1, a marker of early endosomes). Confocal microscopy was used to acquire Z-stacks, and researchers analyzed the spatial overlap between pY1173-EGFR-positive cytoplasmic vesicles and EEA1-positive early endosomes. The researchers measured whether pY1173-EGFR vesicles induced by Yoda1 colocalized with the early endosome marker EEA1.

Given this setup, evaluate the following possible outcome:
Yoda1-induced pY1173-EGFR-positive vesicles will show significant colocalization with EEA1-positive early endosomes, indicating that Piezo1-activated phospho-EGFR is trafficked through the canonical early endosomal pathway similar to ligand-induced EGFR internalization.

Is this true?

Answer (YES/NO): YES